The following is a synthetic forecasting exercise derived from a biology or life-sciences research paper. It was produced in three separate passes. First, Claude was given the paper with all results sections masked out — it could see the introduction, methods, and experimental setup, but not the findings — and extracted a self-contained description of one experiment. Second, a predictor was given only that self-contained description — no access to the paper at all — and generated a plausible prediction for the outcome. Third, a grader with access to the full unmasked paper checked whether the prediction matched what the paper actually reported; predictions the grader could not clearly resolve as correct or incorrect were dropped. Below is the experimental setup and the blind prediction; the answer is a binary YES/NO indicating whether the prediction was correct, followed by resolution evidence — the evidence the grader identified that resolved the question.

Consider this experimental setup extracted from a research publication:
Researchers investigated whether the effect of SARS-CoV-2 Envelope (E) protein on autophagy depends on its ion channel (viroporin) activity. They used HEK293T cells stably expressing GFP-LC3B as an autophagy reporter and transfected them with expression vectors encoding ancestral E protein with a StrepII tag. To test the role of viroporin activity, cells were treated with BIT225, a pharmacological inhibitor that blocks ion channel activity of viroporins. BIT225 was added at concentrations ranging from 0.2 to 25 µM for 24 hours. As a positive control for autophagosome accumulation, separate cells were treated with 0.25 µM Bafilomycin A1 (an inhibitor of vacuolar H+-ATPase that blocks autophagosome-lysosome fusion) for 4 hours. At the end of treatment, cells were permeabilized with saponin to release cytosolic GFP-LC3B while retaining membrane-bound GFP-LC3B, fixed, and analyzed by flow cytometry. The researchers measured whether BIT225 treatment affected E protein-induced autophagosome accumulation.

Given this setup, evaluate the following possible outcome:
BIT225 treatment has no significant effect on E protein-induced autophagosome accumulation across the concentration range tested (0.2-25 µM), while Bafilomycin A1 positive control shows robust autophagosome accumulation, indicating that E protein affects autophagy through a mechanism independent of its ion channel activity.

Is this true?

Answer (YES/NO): YES